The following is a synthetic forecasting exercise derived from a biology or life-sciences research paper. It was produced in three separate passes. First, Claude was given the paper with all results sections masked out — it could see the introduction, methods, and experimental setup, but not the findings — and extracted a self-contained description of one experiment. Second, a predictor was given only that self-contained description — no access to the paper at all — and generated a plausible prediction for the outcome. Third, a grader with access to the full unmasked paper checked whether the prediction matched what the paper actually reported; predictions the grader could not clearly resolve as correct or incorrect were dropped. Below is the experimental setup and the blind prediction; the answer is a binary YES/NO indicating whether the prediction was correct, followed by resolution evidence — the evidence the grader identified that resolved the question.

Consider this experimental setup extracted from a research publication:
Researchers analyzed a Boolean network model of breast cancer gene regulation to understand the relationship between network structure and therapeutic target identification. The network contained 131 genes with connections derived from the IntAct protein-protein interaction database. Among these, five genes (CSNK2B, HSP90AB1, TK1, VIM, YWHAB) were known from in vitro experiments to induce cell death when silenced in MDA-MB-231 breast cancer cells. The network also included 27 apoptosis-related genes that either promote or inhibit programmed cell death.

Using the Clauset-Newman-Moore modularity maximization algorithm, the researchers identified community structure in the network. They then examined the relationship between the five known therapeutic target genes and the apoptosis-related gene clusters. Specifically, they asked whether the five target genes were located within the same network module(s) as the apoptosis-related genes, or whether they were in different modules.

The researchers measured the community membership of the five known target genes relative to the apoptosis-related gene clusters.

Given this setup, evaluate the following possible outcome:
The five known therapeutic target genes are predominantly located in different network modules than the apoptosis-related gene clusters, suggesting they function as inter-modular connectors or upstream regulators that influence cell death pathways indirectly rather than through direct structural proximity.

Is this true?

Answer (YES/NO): YES